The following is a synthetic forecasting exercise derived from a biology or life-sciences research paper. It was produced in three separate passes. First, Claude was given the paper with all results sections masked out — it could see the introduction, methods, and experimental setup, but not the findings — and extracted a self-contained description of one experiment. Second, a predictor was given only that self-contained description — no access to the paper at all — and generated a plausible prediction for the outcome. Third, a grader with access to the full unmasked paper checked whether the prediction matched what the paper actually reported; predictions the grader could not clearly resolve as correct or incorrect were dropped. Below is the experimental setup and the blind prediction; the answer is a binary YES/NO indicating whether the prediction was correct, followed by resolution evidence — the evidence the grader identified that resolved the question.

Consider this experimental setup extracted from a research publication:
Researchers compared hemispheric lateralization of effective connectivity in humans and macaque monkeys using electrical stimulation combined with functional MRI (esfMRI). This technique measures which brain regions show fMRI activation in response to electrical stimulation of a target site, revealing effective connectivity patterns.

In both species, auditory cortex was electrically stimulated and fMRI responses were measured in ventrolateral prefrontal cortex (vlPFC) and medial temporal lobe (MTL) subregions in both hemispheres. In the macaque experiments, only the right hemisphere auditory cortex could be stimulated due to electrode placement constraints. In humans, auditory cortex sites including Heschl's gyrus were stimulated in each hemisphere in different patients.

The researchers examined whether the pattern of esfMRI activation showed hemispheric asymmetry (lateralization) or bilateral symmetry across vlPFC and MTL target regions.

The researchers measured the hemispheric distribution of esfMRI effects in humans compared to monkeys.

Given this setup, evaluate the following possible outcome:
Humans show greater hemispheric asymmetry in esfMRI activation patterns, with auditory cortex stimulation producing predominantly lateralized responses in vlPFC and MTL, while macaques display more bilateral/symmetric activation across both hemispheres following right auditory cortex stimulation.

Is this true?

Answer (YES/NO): YES